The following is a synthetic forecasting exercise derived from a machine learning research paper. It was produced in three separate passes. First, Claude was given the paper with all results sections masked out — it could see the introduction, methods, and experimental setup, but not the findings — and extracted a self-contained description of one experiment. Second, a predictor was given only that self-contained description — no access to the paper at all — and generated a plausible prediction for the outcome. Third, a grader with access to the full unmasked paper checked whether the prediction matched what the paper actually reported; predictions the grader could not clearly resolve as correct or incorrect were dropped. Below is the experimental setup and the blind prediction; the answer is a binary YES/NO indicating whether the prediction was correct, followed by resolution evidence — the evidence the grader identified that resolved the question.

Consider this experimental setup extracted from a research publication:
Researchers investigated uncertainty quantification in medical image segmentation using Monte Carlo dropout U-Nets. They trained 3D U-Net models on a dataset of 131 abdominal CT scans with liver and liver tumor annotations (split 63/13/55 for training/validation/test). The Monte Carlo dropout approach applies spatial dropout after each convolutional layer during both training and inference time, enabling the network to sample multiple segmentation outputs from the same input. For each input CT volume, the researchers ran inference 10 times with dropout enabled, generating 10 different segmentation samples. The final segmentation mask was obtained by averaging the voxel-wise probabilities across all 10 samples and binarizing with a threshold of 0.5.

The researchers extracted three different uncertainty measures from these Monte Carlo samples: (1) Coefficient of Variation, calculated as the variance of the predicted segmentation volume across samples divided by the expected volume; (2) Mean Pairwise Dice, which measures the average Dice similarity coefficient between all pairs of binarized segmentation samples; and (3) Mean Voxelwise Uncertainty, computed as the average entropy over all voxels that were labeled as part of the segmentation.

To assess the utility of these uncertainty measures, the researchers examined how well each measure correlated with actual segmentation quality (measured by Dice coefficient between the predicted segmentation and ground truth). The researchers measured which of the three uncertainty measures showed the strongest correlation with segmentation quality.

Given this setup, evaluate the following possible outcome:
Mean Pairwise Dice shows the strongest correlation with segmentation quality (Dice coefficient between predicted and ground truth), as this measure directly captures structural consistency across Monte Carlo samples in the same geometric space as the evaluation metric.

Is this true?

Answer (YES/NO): YES